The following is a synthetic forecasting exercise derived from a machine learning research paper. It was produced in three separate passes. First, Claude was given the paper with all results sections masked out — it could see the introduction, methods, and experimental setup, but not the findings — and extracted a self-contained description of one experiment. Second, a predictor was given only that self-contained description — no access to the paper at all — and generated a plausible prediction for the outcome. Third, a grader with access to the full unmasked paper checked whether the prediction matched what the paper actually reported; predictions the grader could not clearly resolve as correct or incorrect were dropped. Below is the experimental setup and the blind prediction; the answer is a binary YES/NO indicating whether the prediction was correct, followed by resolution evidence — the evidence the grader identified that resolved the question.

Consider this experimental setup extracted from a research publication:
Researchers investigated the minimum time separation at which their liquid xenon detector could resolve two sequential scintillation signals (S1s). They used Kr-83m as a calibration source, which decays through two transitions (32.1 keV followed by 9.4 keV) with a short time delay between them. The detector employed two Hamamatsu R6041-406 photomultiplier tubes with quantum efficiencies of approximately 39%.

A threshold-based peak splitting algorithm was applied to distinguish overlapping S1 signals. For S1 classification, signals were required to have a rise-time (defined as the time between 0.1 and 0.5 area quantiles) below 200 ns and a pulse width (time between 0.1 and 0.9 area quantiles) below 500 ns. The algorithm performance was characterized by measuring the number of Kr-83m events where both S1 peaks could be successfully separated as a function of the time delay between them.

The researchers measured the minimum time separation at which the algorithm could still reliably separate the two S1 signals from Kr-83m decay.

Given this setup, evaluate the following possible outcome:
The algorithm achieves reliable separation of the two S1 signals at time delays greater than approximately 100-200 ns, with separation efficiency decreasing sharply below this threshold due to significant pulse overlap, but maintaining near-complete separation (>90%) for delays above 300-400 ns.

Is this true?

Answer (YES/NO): NO